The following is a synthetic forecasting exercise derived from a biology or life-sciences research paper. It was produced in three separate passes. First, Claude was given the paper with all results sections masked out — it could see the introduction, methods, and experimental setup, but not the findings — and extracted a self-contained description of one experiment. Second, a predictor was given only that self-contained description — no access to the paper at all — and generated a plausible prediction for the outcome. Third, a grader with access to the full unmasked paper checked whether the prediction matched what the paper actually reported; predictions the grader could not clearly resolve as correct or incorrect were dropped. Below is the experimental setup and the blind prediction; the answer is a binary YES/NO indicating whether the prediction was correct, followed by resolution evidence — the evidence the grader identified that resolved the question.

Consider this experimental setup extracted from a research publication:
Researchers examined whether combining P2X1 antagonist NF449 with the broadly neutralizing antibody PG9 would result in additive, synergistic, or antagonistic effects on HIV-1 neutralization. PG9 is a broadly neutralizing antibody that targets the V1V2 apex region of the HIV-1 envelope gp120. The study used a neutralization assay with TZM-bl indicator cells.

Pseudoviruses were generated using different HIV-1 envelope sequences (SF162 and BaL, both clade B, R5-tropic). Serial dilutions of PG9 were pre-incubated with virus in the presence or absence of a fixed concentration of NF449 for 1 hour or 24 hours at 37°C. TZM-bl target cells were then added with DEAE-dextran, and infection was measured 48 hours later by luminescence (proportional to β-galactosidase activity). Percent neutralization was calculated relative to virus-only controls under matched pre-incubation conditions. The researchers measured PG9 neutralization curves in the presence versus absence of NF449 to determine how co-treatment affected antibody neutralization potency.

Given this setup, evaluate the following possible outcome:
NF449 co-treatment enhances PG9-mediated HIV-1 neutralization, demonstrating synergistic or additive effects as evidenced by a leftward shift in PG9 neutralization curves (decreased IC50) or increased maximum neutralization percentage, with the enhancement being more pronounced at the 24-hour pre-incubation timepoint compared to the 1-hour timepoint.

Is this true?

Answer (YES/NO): NO